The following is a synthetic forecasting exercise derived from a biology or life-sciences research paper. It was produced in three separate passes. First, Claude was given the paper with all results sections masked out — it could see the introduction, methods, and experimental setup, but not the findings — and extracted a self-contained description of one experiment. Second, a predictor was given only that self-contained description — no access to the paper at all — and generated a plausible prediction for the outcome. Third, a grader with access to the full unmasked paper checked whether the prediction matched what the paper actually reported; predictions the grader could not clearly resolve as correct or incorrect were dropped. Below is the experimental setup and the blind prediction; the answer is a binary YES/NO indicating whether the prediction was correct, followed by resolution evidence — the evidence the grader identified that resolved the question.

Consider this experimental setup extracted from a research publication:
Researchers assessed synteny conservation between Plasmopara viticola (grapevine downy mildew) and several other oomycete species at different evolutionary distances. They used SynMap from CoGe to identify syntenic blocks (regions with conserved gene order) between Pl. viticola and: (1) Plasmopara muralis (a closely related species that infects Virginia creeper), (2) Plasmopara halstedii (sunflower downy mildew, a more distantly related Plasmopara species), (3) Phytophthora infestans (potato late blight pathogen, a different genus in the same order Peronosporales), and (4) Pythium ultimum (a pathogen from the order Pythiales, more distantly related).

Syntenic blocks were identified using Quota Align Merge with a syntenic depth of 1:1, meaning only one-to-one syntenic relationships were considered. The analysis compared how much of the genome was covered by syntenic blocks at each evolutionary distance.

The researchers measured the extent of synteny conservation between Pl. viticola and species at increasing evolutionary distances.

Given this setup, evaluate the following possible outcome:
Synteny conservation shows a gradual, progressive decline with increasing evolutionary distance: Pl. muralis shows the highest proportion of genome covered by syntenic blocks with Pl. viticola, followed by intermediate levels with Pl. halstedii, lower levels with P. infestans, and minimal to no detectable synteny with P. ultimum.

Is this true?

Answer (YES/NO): NO